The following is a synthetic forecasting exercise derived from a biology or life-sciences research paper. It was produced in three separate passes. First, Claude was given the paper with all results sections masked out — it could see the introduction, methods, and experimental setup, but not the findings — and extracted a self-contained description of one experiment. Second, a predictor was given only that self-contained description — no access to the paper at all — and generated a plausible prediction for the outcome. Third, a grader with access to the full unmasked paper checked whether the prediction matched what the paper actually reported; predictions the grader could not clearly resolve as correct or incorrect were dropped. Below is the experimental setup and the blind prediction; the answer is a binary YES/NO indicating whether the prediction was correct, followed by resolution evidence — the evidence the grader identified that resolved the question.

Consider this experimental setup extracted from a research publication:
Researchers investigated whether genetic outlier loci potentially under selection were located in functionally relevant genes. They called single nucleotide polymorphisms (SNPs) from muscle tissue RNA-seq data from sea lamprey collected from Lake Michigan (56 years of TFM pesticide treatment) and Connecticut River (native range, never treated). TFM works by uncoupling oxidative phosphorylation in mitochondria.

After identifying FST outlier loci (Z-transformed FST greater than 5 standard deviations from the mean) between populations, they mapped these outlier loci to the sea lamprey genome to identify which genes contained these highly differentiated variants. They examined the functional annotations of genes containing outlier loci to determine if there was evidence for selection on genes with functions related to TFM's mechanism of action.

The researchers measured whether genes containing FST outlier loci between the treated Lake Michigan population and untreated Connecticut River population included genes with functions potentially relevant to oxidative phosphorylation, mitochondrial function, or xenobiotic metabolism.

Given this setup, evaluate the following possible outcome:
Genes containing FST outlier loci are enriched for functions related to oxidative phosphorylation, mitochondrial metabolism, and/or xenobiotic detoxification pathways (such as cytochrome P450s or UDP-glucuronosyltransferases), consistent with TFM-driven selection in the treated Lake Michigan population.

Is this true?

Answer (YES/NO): NO